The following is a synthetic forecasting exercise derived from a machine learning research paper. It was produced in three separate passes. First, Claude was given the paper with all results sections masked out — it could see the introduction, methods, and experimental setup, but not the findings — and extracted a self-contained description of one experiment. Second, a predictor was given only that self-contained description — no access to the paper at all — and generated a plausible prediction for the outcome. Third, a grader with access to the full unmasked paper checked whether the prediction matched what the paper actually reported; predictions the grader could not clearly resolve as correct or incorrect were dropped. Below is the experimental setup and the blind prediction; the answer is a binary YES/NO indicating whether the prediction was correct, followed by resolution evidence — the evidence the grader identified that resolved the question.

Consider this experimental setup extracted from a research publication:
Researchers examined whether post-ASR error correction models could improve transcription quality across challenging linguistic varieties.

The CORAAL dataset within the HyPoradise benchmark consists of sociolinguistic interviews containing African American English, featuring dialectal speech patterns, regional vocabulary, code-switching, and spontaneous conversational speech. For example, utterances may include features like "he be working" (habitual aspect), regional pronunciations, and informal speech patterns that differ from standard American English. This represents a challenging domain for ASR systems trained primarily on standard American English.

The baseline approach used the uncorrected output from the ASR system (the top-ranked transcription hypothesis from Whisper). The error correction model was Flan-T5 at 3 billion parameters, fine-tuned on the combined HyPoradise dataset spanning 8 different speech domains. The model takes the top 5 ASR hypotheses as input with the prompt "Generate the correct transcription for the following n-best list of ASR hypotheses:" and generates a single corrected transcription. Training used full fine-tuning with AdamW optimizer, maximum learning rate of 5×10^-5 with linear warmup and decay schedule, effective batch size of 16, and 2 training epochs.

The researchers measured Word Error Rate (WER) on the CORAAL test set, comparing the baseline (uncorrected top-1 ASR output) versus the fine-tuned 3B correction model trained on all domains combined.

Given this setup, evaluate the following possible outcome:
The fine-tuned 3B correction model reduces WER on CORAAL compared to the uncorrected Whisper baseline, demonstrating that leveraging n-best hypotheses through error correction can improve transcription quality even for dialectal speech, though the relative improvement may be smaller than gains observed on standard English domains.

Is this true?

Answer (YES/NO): NO